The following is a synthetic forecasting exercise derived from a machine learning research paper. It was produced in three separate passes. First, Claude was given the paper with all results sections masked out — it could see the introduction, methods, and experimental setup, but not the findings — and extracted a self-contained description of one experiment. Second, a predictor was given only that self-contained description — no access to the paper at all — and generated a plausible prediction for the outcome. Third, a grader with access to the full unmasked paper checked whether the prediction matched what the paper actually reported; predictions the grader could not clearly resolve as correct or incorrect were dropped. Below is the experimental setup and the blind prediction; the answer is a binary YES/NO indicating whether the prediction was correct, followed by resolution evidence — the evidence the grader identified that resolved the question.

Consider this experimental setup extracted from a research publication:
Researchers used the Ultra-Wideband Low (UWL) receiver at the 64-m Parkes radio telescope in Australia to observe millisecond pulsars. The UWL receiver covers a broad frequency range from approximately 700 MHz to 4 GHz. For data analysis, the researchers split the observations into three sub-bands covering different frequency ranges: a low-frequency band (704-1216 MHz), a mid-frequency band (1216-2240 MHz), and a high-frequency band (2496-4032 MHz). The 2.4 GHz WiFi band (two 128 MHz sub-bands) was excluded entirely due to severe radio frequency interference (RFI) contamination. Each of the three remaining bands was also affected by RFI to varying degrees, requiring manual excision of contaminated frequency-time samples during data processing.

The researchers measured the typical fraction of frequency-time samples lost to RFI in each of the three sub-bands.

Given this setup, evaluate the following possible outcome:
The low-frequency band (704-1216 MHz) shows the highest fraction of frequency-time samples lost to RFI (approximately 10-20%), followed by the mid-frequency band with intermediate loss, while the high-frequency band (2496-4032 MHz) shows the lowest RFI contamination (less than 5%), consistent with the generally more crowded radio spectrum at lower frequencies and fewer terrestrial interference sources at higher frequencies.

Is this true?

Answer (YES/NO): NO